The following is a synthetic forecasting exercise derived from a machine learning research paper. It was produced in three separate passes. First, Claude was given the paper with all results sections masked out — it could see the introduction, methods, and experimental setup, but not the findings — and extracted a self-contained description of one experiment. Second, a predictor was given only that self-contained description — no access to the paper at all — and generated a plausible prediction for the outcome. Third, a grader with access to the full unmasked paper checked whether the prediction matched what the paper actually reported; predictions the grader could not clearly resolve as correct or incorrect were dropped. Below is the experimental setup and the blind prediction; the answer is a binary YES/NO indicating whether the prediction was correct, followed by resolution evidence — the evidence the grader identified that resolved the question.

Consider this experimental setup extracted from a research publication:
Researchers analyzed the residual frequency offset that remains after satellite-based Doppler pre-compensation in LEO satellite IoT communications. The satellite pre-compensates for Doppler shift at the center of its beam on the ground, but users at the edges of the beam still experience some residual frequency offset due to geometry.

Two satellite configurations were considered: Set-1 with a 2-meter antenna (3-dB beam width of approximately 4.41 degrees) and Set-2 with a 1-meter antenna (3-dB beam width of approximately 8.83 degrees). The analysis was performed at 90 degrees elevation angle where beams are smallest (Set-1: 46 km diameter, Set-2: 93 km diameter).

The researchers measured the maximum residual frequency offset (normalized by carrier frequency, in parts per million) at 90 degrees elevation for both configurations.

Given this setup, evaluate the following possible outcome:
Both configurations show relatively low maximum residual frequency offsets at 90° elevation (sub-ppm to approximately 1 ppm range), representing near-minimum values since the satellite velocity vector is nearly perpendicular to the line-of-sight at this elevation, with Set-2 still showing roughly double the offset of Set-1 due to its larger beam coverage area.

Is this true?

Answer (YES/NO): NO